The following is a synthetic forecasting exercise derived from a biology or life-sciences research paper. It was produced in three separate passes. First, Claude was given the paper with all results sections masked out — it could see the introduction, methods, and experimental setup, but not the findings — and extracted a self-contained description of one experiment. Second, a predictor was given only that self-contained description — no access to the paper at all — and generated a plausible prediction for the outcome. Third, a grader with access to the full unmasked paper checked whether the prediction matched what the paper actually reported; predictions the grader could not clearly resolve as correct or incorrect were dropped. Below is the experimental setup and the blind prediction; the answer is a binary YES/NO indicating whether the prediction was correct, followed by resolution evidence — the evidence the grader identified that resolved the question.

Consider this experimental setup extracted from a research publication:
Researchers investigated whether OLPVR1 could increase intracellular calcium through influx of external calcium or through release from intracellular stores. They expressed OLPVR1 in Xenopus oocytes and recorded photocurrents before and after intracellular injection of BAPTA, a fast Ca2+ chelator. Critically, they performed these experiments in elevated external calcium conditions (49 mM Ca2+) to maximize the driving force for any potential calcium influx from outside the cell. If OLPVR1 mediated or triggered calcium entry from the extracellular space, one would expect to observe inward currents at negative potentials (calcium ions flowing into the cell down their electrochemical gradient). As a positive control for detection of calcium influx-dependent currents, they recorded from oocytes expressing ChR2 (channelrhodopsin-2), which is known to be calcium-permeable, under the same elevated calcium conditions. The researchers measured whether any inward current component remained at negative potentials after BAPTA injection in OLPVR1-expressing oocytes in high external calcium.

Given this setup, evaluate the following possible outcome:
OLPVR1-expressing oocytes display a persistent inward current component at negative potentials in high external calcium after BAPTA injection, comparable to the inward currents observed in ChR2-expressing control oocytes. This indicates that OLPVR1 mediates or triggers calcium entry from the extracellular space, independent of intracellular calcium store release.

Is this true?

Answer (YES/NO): NO